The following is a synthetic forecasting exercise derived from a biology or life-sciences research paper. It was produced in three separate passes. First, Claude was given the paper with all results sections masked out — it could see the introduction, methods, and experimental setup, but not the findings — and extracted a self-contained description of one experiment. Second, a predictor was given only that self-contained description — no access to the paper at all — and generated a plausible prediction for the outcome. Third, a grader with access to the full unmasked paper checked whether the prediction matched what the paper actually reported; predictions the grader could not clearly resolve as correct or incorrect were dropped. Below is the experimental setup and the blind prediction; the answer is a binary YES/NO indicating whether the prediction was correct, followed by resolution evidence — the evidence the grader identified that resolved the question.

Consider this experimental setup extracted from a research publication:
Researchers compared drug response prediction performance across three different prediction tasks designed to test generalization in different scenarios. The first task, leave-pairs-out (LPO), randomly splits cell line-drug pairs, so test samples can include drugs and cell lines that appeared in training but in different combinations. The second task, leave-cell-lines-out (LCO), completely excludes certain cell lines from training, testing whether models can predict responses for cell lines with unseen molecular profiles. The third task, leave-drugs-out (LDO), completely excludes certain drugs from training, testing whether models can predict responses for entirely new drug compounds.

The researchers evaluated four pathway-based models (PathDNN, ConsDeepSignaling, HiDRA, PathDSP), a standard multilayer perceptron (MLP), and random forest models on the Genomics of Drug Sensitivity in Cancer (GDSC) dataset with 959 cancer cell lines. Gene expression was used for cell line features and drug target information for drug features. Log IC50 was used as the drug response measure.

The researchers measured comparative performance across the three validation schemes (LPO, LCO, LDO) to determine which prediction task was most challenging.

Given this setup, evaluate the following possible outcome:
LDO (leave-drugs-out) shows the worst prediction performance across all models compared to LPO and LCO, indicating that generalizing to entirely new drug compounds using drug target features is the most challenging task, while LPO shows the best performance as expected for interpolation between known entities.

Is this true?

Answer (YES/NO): NO